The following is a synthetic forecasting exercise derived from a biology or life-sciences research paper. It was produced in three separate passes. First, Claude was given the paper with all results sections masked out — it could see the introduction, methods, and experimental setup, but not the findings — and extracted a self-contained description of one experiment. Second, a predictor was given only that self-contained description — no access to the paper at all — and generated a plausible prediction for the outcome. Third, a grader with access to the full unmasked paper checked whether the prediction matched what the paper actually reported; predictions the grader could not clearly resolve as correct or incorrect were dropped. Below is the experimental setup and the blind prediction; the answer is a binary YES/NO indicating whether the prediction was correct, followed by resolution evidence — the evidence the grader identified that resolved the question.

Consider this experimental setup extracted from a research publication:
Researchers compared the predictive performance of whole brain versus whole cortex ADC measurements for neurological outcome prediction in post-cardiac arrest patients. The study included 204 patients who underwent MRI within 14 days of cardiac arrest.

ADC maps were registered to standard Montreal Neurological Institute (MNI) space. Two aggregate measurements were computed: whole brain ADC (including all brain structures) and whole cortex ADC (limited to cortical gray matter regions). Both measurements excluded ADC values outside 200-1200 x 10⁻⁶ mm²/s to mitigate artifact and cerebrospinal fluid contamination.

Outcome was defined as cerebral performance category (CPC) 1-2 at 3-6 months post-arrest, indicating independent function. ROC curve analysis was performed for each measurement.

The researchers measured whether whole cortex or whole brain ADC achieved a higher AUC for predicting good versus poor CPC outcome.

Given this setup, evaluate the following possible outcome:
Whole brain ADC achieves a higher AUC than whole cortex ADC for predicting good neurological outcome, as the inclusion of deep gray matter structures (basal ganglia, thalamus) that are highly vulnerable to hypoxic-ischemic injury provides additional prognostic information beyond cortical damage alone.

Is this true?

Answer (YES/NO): NO